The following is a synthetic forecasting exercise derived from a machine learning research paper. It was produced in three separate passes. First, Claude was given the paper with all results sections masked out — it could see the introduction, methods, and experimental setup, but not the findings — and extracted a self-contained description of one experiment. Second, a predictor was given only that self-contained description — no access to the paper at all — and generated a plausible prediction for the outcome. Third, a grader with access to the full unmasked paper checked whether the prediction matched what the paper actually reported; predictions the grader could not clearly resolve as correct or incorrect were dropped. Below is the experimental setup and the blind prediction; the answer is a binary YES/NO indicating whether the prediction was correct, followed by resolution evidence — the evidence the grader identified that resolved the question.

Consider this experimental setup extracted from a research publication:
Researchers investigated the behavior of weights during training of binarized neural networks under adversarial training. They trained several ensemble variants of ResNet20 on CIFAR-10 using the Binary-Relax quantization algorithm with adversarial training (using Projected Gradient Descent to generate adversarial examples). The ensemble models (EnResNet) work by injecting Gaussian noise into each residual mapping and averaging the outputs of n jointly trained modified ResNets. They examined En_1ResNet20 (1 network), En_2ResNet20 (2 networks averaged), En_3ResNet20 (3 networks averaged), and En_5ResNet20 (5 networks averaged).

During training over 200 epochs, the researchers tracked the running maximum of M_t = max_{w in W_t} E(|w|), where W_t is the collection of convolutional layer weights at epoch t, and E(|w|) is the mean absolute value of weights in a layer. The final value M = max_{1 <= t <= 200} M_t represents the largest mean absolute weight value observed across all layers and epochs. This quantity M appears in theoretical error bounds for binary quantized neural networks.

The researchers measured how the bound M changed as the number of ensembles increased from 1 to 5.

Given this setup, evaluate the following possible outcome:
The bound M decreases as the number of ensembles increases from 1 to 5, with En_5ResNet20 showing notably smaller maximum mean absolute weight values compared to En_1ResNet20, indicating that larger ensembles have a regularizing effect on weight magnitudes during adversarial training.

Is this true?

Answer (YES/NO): YES